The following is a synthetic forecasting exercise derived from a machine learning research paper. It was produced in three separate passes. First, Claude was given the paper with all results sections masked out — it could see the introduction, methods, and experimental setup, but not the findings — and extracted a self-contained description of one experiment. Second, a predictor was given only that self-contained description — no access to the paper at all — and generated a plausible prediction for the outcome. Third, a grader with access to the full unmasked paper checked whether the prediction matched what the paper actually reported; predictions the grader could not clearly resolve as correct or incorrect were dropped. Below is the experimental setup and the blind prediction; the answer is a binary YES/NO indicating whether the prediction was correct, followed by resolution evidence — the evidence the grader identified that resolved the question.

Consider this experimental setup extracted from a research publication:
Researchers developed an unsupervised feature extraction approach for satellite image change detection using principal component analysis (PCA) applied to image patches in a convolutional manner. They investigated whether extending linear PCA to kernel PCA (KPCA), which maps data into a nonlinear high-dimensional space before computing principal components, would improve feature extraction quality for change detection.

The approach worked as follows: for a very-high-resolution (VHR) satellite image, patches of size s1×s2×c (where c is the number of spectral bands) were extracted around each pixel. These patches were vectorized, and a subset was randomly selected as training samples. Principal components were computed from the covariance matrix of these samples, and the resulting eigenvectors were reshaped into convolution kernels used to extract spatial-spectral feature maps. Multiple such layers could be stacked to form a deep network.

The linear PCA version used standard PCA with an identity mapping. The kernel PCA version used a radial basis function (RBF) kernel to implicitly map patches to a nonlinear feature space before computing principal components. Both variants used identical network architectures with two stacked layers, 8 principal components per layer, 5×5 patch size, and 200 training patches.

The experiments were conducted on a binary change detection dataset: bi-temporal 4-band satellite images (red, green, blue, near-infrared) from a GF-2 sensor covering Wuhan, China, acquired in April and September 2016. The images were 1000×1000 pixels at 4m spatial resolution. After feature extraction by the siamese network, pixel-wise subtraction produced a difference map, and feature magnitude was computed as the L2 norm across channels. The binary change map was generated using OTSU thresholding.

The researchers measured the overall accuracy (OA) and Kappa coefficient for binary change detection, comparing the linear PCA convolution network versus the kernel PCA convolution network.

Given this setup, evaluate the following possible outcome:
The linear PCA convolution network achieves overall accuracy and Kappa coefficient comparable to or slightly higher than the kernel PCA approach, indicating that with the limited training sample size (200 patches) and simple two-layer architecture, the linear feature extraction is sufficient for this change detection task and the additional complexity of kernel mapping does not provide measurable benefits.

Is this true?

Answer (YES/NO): NO